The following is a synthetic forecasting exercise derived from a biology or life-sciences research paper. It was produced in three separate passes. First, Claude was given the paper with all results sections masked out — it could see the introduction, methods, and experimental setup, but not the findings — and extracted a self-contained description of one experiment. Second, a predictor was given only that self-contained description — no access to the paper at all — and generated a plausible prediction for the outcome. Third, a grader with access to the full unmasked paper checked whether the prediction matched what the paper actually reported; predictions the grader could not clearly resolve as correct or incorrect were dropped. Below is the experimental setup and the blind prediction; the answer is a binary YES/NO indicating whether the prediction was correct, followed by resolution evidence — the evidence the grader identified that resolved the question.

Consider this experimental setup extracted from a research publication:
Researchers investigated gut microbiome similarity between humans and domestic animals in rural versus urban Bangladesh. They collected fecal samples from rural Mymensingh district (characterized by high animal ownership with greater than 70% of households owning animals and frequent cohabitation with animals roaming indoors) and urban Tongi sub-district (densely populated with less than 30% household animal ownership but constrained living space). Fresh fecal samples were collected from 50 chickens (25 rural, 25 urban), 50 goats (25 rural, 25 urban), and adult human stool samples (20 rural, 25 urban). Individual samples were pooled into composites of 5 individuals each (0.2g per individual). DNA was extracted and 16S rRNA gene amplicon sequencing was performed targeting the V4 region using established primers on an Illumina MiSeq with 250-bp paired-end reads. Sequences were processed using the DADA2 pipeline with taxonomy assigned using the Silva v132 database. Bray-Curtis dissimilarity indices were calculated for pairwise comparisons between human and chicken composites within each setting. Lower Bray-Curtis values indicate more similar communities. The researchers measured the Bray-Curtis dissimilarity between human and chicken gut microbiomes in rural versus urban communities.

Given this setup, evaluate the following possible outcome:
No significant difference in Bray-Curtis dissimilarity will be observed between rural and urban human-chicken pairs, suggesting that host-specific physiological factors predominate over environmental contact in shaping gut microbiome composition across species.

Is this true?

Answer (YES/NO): NO